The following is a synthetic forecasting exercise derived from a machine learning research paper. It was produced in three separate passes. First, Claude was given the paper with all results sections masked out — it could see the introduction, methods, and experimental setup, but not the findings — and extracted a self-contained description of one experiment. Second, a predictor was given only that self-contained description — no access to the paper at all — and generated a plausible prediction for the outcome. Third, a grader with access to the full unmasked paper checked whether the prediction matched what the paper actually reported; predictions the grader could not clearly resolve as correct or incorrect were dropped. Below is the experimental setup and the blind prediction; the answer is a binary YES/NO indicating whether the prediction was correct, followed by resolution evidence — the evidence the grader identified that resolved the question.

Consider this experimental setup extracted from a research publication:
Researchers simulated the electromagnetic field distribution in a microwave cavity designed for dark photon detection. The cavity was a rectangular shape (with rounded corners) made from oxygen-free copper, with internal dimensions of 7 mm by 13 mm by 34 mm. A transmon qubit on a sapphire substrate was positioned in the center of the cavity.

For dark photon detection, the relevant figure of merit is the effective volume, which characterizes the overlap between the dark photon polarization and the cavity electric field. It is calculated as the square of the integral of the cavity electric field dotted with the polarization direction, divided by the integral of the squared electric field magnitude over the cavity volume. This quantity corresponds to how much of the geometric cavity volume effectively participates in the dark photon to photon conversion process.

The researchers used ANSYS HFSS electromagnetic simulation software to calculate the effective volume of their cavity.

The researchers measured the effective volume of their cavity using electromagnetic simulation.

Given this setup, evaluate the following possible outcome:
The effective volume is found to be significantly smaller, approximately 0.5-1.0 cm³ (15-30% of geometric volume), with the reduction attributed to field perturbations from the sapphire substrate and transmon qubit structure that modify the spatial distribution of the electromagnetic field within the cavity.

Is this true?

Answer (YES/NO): NO